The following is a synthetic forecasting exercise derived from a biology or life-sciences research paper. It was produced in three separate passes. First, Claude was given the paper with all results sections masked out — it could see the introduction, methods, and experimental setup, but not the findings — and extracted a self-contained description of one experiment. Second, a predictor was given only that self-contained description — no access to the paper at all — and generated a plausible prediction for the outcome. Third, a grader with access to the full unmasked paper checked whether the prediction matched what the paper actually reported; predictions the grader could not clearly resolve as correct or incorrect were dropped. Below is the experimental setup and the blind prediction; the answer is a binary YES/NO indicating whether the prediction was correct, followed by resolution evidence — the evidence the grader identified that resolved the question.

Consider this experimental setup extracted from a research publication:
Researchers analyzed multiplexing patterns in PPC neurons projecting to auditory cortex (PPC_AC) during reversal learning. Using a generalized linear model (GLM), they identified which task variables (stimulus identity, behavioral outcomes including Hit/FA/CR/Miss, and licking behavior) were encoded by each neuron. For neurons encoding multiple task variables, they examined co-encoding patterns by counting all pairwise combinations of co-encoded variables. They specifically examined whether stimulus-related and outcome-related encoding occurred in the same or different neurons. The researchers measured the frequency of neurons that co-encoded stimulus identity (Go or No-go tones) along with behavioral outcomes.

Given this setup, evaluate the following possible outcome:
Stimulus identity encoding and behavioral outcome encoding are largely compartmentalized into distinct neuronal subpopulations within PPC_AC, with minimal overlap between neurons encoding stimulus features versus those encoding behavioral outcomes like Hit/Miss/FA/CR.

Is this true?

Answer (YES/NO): YES